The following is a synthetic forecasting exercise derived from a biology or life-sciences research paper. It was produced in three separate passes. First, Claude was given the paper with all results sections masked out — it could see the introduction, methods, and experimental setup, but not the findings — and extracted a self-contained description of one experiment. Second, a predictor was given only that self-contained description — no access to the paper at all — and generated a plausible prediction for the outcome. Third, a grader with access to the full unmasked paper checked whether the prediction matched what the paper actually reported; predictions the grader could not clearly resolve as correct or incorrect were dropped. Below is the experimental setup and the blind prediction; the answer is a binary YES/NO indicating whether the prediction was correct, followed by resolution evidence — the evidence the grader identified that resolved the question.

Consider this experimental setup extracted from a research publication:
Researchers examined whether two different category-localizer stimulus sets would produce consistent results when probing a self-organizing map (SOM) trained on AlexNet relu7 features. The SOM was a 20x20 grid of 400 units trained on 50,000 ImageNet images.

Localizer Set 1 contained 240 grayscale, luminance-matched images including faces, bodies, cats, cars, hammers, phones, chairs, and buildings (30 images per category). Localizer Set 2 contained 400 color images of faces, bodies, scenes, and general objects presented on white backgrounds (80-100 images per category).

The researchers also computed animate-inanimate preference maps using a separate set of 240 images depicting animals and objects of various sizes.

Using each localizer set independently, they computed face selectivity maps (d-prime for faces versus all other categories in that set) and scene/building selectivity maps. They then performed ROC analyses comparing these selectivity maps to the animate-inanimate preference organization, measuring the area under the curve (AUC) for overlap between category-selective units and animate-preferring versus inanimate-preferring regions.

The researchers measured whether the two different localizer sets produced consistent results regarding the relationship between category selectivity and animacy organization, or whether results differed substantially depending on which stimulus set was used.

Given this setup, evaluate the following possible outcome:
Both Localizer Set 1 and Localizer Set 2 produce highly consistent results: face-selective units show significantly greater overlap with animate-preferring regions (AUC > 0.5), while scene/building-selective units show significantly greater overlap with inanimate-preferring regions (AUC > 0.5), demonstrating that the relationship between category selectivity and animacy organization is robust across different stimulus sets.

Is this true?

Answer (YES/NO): YES